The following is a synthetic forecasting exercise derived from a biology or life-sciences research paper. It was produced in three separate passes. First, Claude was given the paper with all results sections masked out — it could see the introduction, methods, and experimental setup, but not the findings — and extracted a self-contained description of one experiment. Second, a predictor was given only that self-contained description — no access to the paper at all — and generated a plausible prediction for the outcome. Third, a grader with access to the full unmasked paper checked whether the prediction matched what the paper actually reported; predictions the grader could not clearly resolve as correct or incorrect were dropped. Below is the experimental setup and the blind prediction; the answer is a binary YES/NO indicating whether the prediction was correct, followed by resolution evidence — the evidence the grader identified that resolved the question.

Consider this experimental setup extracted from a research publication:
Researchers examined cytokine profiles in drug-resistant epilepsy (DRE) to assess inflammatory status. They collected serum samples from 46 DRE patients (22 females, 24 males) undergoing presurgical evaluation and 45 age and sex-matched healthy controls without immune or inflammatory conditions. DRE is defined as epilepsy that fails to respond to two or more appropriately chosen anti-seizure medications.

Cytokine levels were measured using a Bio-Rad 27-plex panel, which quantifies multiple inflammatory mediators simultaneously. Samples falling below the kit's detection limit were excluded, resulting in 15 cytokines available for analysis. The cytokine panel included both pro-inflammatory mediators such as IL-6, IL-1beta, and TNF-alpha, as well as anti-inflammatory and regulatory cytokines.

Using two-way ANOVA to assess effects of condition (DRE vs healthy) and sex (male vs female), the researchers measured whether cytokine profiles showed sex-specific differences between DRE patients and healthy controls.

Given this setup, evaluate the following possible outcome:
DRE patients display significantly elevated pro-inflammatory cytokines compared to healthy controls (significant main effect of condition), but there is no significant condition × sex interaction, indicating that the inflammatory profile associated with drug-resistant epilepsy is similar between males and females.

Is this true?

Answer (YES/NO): NO